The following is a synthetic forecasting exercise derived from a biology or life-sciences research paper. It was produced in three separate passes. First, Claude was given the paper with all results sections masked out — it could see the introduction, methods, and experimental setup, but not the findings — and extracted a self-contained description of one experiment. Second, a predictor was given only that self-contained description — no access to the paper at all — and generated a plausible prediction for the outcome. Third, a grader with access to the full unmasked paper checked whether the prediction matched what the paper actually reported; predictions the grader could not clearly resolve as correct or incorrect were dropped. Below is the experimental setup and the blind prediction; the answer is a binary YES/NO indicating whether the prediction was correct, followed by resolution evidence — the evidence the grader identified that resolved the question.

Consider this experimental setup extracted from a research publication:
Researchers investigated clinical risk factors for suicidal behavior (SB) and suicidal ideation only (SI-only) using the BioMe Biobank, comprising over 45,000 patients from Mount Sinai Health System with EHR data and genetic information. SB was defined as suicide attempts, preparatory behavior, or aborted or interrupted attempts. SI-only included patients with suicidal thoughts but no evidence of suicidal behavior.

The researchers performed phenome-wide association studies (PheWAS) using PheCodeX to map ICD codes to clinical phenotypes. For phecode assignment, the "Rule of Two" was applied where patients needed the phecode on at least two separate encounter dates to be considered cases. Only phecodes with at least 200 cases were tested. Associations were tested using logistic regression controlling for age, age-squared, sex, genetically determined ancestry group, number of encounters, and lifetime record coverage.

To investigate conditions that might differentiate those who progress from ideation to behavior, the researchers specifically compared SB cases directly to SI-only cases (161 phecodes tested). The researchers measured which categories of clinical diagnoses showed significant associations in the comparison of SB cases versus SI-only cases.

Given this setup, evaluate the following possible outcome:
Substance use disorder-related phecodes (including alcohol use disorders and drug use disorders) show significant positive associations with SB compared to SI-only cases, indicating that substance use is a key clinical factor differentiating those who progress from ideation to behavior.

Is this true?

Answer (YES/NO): NO